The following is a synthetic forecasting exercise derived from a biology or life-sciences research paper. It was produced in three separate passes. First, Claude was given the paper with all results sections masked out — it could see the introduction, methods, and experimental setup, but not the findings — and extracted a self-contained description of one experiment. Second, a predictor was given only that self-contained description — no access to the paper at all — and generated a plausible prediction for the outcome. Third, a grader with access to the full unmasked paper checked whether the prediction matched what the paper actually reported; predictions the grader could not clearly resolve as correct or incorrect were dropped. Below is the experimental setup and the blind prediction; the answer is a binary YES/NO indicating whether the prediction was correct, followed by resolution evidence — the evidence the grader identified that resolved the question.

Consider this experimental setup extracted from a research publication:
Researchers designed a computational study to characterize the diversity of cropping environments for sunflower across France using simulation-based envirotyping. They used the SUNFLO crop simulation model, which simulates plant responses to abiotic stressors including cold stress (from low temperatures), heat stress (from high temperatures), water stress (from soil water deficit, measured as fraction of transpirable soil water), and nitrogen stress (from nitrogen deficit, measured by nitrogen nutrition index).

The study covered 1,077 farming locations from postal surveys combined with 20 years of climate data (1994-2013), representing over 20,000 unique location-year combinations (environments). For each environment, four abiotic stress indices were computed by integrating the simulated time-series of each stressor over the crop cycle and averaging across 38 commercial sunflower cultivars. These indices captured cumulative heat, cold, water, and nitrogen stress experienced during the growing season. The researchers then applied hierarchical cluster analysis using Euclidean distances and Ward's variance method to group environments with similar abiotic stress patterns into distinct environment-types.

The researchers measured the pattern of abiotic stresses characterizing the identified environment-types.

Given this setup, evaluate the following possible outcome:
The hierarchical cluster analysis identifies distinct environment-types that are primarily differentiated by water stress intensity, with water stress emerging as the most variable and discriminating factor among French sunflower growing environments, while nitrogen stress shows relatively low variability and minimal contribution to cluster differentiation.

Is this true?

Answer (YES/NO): NO